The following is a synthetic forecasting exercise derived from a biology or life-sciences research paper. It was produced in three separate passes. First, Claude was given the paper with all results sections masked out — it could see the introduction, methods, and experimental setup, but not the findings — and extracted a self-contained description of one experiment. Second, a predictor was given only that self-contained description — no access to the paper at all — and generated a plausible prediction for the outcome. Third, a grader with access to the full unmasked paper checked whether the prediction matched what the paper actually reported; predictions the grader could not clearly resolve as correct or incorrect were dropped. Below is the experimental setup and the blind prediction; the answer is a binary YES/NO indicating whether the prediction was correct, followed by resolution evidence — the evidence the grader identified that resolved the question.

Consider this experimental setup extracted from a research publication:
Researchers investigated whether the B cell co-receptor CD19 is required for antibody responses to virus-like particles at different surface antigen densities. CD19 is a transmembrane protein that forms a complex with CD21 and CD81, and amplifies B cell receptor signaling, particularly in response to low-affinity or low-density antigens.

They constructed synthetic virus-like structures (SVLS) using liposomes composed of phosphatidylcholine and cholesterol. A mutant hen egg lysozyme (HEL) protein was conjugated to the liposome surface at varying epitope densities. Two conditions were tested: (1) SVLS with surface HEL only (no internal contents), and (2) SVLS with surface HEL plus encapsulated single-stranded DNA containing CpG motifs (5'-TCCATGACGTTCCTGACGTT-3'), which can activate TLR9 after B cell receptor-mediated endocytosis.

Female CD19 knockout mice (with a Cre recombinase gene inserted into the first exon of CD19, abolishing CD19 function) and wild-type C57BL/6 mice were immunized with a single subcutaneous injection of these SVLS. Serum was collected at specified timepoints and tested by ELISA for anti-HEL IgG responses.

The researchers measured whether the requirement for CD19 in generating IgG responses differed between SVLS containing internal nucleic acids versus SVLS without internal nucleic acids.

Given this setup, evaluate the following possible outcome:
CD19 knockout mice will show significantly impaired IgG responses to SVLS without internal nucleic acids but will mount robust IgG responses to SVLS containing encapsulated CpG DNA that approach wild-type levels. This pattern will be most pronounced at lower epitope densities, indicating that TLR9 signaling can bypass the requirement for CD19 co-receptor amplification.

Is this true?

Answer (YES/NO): YES